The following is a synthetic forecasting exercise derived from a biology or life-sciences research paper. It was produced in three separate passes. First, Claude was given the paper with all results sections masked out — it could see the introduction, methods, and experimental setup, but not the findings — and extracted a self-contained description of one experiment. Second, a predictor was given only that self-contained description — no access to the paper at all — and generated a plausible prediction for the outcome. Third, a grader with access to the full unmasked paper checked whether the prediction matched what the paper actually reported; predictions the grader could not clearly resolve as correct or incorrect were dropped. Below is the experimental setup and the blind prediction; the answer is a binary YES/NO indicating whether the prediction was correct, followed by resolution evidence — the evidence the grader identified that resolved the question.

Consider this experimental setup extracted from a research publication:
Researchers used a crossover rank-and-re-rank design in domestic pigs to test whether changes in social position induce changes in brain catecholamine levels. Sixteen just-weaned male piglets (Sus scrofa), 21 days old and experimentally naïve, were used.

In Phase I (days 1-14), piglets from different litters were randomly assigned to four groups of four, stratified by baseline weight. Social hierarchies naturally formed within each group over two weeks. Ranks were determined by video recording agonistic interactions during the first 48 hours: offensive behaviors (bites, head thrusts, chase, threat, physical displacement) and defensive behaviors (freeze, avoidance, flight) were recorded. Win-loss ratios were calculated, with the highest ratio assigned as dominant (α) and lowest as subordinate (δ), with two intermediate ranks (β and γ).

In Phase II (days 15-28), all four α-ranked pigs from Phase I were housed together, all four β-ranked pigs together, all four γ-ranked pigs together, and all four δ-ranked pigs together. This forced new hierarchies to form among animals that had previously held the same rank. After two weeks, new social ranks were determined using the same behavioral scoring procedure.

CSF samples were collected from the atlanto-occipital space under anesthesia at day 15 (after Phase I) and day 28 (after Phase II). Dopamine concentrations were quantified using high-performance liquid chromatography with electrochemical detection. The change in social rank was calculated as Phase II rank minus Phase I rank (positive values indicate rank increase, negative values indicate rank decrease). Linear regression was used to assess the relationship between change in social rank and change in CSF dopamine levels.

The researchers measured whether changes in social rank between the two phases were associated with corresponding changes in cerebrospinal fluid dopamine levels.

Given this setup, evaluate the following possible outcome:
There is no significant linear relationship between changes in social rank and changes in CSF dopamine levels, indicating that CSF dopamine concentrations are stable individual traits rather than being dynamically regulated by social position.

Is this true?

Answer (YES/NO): NO